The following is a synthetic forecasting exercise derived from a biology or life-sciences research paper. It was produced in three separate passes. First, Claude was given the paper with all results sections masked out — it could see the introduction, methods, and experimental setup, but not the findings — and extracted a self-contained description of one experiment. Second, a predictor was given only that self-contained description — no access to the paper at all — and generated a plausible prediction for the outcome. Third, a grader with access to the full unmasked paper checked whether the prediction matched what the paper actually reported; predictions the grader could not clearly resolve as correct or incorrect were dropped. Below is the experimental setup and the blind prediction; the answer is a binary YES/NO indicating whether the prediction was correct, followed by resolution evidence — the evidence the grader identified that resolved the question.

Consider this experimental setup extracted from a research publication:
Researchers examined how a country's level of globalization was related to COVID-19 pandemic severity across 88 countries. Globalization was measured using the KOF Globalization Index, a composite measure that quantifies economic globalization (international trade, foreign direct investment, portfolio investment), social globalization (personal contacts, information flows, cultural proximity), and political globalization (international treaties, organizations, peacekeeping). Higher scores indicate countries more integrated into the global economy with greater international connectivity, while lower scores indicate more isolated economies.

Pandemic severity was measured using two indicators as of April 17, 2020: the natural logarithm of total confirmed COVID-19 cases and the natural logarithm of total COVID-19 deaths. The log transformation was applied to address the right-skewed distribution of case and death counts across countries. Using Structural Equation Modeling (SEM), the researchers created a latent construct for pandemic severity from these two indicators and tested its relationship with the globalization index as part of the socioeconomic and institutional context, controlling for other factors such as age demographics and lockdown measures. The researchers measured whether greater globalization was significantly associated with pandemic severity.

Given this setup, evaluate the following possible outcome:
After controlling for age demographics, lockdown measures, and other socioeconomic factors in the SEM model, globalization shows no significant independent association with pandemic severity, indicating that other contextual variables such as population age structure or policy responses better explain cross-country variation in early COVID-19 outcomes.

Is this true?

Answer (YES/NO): NO